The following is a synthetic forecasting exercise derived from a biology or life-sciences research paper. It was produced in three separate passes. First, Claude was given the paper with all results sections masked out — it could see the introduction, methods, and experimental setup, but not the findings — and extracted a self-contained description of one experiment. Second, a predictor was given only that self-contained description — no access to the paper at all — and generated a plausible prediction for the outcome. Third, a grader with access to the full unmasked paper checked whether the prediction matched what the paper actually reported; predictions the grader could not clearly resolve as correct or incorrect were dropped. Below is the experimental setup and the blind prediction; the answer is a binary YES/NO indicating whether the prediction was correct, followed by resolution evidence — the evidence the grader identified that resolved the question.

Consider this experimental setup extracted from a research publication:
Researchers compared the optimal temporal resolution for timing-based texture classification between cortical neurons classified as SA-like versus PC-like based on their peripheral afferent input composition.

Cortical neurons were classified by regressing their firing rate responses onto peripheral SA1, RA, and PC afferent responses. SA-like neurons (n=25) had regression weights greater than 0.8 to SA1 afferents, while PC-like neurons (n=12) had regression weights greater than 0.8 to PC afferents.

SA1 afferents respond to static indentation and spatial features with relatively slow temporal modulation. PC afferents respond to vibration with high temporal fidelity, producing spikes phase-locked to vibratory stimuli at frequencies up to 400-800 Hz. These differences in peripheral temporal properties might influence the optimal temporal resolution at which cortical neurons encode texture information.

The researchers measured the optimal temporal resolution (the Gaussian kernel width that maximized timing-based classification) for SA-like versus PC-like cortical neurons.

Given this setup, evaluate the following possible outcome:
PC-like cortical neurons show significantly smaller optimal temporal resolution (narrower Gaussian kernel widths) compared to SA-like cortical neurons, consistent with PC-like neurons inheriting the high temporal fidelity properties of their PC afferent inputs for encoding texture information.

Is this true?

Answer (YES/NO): NO